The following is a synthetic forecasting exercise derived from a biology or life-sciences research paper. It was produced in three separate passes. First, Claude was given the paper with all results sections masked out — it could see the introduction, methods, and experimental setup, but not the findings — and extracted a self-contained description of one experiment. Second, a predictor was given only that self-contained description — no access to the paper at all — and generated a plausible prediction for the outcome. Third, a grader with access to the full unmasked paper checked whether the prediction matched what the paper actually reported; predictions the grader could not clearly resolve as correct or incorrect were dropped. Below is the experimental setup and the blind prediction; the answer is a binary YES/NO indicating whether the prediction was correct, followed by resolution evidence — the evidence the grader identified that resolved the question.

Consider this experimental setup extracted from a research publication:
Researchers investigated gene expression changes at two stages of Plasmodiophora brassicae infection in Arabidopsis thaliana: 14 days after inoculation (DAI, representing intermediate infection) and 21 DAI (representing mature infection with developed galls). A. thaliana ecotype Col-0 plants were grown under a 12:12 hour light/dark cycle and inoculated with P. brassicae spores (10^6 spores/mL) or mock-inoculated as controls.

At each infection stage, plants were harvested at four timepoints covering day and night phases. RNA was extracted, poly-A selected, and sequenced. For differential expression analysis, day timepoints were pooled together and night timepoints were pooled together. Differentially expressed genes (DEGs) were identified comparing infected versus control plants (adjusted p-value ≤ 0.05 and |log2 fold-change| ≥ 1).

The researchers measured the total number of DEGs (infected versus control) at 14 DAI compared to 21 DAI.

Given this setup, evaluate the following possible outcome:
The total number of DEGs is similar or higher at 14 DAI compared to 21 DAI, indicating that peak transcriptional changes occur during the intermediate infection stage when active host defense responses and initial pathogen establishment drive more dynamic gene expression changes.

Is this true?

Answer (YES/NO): NO